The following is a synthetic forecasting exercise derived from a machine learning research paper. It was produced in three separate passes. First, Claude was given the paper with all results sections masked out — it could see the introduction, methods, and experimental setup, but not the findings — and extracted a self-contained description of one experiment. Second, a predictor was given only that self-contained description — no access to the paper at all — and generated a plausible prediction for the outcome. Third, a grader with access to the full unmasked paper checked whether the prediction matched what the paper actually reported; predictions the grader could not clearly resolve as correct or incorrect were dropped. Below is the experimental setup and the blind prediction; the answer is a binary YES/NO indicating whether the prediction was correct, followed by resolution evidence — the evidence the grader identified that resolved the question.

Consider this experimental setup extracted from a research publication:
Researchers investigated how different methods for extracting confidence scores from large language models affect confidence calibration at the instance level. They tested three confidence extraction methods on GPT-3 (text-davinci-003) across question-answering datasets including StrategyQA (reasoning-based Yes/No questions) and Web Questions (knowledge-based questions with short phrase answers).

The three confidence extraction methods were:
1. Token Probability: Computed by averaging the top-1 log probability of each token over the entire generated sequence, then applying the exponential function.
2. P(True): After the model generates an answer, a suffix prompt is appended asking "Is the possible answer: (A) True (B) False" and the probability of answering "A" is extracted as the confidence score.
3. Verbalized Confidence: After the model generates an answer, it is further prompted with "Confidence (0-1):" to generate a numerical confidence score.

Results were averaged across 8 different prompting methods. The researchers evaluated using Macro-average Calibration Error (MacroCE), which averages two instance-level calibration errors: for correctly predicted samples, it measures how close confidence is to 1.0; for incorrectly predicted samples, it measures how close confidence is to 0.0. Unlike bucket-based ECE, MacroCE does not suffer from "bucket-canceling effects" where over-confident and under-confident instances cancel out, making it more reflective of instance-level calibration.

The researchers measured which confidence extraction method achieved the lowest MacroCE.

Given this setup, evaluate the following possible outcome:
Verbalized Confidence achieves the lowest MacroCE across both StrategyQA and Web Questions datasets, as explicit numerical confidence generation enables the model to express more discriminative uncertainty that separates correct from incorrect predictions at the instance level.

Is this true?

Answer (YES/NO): NO